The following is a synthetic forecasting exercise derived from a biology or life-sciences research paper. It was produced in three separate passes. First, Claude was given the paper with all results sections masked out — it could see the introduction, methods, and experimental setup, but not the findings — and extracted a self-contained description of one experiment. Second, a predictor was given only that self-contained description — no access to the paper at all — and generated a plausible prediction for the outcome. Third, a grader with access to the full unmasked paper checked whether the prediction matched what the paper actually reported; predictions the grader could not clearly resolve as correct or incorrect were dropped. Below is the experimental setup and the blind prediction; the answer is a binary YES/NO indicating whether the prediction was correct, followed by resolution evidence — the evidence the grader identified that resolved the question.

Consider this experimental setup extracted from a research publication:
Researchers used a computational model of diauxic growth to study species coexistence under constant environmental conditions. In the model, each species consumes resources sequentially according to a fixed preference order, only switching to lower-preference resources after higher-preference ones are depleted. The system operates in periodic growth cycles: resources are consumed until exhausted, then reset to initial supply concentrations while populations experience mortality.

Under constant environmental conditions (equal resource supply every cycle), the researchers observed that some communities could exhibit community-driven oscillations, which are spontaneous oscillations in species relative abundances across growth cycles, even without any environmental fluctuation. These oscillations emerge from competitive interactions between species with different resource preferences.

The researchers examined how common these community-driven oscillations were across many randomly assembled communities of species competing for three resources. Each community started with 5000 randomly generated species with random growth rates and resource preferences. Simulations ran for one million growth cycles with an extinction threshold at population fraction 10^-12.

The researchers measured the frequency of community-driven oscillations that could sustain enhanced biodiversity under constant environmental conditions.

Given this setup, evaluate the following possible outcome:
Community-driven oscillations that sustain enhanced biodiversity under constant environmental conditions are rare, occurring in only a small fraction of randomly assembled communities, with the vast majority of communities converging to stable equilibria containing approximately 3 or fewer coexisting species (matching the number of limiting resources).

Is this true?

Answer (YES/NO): YES